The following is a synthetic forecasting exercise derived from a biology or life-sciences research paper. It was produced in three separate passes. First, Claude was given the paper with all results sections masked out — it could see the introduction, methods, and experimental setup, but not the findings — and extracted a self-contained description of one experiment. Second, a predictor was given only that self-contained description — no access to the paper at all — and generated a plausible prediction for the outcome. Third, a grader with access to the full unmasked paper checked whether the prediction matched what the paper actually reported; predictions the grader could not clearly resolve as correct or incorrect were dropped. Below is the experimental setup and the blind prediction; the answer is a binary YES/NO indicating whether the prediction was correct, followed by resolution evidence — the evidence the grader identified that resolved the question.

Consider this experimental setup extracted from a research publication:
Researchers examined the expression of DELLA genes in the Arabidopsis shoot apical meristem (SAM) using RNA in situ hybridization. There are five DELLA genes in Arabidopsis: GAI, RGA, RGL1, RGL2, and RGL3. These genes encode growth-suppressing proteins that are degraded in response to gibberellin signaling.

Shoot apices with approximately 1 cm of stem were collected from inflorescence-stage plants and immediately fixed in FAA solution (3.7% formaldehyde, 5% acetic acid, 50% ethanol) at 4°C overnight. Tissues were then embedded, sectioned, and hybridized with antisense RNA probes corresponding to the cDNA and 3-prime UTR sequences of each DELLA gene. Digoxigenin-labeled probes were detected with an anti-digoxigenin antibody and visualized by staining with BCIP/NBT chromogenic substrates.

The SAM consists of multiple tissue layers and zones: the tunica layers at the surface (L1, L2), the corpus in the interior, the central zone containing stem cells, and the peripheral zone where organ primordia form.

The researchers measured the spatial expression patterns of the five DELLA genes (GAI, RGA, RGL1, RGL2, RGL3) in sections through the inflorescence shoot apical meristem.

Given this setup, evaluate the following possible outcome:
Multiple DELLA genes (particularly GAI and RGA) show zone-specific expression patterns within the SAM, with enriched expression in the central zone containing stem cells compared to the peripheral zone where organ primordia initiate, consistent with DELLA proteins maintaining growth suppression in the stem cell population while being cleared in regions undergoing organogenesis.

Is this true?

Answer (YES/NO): NO